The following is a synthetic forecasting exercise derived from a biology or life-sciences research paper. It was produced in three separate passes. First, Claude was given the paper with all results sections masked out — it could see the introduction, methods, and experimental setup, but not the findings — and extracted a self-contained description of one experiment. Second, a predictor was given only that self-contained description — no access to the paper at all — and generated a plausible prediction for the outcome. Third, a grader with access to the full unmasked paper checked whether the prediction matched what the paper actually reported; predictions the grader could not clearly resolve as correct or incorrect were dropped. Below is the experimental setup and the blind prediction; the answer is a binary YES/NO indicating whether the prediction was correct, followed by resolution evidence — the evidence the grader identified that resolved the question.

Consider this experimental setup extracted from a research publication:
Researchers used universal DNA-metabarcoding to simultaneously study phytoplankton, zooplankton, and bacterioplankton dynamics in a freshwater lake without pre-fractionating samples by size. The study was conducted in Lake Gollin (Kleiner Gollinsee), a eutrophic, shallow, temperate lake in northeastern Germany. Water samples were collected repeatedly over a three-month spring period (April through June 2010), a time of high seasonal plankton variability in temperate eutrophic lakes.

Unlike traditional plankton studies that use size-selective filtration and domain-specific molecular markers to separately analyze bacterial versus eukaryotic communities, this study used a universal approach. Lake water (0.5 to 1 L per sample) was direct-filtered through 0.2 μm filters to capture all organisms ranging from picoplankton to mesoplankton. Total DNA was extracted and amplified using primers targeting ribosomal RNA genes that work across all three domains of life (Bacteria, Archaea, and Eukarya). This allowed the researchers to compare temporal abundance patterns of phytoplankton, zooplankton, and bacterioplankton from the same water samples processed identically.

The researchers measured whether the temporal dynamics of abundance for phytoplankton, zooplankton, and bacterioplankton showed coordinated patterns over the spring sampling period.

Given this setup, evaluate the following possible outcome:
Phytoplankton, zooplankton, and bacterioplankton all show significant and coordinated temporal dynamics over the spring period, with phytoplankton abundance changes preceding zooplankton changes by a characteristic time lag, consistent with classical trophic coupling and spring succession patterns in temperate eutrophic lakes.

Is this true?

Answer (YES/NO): NO